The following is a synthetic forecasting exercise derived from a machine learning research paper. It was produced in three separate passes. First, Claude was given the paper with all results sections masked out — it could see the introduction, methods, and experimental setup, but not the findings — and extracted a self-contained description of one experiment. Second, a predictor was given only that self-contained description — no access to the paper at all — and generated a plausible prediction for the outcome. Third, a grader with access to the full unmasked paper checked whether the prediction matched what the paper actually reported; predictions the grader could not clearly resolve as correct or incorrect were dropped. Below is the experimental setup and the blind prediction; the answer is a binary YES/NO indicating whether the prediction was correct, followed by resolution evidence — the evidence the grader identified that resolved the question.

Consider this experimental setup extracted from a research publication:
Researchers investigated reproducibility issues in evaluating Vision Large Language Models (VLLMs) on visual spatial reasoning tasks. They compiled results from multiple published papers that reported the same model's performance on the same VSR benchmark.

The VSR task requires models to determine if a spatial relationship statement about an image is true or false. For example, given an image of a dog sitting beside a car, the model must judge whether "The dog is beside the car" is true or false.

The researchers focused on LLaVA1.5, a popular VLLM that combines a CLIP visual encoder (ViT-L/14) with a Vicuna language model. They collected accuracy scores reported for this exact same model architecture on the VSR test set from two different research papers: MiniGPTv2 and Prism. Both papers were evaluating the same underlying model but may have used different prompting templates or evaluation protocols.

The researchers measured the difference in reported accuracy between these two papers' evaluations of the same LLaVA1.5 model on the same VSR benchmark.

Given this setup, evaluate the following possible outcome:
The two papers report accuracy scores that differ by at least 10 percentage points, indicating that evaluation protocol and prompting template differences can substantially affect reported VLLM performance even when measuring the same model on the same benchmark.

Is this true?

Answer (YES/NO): YES